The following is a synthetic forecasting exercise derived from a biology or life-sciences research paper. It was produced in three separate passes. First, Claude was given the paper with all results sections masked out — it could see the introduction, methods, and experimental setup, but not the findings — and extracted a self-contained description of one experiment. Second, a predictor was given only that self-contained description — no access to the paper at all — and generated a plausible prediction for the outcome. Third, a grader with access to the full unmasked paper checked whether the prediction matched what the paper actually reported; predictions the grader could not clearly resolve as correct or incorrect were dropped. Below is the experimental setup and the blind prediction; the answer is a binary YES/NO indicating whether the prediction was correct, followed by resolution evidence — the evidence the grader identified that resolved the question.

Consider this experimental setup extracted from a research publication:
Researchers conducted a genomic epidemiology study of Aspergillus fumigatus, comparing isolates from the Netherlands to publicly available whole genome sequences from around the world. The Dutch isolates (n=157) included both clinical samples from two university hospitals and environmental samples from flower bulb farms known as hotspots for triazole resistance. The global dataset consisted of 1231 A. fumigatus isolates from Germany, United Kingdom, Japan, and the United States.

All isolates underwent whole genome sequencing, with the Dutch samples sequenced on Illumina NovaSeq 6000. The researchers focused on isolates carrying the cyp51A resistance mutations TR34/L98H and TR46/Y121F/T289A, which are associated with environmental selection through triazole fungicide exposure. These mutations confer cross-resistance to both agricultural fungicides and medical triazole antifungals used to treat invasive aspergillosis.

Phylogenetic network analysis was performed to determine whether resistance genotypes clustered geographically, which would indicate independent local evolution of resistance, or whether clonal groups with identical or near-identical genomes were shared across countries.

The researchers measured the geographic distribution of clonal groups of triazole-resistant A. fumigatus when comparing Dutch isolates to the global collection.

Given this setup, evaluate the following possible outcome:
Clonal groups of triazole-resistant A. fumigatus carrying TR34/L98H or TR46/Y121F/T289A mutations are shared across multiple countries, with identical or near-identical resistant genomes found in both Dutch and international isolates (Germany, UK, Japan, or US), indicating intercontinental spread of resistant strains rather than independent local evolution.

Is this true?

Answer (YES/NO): YES